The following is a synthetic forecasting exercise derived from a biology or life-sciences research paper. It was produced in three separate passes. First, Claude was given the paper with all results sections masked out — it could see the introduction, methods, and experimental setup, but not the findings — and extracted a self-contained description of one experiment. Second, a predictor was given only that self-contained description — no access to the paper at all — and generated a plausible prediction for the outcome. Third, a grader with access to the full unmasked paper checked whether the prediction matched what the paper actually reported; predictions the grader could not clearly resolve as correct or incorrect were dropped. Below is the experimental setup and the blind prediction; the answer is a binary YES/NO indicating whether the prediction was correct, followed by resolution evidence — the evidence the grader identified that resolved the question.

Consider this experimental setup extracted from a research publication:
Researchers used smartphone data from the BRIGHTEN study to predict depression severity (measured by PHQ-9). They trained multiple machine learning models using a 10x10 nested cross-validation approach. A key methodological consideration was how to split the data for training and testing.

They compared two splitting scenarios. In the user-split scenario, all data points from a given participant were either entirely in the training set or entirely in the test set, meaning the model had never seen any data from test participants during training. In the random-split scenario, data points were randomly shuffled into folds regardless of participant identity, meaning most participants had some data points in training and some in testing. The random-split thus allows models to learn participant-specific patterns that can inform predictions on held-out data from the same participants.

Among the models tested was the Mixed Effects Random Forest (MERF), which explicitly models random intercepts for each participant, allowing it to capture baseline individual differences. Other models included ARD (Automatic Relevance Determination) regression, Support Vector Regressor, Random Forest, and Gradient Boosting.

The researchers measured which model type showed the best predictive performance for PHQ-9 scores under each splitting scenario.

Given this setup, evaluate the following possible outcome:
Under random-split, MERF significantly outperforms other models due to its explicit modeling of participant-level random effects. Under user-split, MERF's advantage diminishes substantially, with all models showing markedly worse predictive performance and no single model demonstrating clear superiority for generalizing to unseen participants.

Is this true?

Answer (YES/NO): NO